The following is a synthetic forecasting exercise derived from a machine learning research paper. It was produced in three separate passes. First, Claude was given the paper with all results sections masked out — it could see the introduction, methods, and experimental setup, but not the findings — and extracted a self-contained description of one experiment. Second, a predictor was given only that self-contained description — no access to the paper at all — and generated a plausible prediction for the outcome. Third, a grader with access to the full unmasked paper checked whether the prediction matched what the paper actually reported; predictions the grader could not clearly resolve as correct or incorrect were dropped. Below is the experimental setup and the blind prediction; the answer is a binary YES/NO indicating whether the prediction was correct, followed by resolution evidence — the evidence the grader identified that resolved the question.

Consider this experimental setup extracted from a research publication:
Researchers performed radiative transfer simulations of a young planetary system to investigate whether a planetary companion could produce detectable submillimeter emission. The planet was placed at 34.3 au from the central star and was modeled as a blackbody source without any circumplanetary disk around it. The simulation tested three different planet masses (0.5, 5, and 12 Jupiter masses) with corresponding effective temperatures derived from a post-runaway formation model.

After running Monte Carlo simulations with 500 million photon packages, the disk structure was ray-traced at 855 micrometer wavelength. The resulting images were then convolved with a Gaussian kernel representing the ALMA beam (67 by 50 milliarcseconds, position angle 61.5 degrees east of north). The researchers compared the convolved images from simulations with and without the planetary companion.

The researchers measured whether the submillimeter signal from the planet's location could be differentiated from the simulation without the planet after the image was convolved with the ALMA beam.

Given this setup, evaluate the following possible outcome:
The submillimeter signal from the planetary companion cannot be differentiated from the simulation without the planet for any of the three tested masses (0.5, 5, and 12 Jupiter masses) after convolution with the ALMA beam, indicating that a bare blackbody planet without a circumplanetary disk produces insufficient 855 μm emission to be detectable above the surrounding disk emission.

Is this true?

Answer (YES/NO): YES